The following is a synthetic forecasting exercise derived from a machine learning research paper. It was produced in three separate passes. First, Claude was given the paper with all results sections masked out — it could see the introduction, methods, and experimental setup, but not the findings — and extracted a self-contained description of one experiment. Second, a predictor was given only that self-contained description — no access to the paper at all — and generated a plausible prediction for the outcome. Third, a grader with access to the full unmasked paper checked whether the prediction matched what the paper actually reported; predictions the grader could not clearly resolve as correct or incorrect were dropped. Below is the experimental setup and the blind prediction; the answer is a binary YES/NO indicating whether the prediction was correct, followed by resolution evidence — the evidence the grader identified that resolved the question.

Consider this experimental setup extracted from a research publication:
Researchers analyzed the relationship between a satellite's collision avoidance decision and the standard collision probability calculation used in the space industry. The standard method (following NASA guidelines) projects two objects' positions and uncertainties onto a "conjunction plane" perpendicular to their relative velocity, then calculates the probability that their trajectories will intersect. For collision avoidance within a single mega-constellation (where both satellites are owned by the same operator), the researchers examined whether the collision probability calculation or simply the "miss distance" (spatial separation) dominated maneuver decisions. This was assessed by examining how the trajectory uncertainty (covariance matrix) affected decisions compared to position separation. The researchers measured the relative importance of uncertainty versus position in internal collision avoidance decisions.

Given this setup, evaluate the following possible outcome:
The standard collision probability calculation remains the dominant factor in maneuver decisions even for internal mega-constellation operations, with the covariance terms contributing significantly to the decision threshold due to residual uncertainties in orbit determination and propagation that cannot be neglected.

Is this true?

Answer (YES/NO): NO